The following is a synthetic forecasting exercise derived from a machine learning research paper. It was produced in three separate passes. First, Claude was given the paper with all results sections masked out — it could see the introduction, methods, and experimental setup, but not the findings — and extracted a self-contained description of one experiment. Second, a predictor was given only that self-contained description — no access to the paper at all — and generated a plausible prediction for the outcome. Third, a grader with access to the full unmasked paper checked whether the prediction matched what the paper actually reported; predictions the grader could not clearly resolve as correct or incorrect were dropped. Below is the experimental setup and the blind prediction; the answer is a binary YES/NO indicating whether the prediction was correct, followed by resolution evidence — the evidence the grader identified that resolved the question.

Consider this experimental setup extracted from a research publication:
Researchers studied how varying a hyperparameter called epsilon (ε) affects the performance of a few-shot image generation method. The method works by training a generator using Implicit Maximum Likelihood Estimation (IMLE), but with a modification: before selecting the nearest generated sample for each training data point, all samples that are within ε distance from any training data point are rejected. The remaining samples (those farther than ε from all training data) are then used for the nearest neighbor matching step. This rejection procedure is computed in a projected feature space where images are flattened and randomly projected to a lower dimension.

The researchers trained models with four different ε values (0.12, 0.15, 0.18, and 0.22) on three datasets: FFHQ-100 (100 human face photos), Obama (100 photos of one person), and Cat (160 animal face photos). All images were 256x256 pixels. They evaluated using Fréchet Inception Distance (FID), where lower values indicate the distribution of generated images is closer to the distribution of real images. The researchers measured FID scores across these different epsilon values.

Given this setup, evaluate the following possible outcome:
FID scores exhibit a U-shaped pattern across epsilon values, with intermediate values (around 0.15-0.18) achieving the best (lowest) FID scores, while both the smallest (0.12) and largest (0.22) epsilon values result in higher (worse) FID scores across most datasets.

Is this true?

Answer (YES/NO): YES